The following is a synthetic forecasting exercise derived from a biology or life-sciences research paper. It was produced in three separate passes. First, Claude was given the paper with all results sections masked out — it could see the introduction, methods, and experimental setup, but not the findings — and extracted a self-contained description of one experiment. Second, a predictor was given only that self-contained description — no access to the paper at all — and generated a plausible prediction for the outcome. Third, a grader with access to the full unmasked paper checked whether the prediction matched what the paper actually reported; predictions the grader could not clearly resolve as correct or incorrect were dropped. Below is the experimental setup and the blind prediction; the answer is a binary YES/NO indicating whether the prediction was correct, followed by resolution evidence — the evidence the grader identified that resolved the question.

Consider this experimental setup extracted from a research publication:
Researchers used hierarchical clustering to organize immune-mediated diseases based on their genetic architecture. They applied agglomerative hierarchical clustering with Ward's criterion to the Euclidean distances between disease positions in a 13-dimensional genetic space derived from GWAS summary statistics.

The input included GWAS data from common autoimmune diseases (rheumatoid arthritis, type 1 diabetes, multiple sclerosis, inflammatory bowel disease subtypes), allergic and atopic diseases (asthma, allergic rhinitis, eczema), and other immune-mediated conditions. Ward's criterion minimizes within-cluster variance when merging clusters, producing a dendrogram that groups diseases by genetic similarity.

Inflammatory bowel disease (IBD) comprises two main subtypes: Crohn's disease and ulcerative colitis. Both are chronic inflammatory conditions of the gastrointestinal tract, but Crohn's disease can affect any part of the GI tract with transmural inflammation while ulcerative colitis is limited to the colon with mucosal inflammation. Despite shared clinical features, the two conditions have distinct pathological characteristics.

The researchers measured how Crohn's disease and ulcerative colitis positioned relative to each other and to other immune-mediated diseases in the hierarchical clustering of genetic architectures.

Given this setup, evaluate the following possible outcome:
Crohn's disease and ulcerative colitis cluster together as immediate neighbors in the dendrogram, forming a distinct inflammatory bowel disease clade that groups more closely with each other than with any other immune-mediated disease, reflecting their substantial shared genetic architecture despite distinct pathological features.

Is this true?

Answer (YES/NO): YES